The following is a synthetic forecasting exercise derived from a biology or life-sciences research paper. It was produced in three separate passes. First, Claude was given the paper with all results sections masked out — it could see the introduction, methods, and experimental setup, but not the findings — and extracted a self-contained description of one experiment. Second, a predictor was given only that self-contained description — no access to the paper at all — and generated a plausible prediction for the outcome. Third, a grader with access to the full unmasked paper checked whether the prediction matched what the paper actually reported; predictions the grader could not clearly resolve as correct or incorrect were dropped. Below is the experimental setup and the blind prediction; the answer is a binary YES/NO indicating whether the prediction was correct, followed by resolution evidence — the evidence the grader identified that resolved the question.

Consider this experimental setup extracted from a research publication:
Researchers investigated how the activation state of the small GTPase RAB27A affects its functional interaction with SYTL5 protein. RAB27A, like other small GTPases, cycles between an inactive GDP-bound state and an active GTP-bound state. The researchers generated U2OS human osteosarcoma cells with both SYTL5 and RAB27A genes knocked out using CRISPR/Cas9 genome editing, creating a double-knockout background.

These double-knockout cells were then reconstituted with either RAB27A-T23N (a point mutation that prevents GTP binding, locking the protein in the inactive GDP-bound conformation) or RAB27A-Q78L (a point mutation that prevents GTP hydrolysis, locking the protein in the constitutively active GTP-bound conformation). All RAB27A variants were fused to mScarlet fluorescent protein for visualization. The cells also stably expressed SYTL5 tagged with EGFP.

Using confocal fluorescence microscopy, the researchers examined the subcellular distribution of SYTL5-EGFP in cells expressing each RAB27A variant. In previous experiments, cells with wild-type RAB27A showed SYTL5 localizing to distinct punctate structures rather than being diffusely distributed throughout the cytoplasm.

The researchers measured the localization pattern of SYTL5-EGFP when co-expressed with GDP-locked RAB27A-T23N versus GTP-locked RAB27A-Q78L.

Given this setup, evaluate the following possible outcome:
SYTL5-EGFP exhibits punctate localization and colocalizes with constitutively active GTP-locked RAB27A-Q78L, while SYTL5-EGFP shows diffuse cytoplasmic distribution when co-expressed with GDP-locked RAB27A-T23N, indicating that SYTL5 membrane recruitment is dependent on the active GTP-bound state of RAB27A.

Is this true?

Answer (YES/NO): NO